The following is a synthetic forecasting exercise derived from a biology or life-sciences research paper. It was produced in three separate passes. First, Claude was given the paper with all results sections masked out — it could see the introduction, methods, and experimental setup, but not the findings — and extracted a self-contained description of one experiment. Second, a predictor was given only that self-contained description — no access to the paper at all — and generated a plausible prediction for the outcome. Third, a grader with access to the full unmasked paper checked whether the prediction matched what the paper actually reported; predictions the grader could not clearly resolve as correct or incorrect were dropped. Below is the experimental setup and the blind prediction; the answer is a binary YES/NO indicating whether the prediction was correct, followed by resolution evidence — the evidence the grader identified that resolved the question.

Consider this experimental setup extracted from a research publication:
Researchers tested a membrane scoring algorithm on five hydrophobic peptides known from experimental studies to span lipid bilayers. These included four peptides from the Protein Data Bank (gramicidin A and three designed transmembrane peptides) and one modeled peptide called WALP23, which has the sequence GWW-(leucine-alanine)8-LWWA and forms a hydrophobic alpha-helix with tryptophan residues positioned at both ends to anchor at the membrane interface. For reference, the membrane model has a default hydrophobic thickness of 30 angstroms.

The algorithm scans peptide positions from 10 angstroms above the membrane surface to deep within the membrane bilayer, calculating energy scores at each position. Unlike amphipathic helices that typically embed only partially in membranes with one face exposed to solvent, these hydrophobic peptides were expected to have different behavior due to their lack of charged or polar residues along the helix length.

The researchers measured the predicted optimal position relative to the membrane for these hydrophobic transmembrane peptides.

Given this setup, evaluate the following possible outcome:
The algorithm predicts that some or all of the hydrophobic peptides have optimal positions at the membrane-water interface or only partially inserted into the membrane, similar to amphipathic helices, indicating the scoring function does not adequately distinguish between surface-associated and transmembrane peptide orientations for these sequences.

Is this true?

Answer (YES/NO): YES